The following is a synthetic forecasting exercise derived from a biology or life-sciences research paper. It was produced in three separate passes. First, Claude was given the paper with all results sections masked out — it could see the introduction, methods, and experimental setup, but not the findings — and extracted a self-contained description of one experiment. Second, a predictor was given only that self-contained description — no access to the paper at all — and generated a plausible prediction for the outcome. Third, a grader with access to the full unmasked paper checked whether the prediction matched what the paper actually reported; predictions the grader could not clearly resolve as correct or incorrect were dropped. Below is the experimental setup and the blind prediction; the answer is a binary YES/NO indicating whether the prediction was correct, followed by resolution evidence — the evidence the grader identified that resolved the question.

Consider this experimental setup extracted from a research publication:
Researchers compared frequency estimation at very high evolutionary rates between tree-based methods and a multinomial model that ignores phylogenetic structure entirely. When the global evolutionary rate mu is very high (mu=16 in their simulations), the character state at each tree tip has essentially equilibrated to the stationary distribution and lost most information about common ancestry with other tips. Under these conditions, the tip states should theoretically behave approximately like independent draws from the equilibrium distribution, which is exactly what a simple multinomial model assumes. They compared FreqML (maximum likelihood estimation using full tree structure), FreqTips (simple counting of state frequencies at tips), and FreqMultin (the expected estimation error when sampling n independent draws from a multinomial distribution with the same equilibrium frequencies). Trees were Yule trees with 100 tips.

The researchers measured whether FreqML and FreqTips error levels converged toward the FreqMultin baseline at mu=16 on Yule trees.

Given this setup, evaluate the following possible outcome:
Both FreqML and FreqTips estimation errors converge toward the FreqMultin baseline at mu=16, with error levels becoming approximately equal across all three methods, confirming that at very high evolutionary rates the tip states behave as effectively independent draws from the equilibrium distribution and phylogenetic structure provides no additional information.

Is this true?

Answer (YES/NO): YES